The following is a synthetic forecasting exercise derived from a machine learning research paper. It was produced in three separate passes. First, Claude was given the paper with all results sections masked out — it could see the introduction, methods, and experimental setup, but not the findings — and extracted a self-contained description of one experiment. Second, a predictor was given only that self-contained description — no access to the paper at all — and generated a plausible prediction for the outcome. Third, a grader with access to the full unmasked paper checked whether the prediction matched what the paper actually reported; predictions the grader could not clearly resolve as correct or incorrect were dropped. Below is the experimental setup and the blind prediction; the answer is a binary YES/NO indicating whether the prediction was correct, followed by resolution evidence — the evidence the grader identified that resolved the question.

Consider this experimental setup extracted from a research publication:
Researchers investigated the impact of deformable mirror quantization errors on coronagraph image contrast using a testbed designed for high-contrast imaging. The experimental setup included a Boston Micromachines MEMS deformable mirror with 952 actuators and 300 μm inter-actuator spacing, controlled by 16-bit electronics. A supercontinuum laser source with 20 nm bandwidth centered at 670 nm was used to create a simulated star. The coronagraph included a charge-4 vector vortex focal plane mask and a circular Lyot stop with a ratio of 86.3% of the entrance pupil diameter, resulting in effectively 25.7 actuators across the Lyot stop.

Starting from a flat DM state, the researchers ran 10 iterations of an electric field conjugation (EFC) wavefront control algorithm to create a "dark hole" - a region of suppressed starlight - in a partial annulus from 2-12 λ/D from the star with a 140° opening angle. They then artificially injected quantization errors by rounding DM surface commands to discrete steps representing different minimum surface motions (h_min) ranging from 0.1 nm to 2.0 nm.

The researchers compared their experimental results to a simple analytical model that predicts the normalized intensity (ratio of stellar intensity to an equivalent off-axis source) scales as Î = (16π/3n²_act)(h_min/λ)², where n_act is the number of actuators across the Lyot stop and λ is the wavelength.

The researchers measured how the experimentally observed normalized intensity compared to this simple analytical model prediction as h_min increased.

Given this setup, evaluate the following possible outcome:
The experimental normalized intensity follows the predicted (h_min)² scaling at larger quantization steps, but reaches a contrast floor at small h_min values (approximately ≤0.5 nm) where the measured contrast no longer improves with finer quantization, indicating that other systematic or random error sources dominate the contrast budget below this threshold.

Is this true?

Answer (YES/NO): YES